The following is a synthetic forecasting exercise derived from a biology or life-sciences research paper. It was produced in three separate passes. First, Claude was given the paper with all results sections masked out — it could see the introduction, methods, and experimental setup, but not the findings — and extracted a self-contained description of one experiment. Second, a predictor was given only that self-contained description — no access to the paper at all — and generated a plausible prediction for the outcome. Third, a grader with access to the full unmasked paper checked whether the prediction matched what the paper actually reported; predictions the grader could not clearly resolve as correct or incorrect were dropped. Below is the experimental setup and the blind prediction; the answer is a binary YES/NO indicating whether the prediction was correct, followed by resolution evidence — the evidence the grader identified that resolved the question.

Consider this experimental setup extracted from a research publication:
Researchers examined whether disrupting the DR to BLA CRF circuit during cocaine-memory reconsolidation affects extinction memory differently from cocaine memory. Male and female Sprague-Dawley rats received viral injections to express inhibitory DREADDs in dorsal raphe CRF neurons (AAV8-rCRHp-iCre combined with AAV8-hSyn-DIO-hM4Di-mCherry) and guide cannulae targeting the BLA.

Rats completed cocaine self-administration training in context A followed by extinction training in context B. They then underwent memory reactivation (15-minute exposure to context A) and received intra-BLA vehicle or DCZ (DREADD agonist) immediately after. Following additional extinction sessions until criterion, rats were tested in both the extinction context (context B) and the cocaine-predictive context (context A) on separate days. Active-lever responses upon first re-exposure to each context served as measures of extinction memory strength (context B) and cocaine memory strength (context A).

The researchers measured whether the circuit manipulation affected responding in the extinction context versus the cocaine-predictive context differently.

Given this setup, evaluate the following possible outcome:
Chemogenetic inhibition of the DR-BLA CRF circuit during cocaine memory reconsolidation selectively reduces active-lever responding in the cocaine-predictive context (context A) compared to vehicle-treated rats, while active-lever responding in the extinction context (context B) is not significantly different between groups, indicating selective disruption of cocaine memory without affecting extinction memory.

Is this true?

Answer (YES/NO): YES